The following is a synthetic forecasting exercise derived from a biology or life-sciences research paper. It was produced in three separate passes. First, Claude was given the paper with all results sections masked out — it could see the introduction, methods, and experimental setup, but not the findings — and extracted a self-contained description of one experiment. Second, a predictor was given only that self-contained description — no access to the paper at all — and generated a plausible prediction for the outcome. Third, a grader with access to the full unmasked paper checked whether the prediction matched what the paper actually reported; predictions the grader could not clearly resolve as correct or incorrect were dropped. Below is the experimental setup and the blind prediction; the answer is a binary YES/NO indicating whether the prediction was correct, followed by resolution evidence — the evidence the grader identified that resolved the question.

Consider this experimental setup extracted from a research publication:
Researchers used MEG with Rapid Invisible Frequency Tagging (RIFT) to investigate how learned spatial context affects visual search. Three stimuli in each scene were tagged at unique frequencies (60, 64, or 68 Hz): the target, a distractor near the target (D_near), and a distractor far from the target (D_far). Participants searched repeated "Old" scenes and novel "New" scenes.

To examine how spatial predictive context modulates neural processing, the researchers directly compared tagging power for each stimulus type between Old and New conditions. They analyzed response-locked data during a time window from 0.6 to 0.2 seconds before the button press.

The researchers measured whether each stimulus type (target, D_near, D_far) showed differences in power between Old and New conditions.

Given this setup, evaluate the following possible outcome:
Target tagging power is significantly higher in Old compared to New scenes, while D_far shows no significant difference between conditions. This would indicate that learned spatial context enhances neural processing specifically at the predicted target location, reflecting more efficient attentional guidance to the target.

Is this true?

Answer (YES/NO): YES